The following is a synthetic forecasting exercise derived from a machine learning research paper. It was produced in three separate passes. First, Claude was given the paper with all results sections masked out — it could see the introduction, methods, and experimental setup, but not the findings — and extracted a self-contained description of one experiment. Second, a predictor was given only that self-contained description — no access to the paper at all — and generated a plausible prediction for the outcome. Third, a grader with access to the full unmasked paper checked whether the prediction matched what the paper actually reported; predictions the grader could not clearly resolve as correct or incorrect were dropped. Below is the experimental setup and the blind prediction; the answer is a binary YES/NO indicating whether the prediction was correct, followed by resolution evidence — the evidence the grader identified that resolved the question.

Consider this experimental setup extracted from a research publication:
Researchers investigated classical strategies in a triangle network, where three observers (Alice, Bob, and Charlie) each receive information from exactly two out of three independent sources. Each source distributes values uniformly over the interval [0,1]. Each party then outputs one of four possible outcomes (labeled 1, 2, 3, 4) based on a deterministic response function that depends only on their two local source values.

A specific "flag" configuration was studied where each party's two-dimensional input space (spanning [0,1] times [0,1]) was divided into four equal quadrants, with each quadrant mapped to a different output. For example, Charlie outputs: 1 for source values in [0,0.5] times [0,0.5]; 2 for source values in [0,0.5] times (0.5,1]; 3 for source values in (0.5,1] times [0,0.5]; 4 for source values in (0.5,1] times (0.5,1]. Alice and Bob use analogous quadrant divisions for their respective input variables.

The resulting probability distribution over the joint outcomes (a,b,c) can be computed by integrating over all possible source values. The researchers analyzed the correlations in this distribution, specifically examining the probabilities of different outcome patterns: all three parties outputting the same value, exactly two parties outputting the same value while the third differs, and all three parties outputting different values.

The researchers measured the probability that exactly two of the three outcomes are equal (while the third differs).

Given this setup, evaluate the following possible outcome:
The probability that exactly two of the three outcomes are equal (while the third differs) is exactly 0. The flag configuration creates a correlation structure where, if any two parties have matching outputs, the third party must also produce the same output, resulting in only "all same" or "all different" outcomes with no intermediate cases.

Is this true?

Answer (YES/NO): YES